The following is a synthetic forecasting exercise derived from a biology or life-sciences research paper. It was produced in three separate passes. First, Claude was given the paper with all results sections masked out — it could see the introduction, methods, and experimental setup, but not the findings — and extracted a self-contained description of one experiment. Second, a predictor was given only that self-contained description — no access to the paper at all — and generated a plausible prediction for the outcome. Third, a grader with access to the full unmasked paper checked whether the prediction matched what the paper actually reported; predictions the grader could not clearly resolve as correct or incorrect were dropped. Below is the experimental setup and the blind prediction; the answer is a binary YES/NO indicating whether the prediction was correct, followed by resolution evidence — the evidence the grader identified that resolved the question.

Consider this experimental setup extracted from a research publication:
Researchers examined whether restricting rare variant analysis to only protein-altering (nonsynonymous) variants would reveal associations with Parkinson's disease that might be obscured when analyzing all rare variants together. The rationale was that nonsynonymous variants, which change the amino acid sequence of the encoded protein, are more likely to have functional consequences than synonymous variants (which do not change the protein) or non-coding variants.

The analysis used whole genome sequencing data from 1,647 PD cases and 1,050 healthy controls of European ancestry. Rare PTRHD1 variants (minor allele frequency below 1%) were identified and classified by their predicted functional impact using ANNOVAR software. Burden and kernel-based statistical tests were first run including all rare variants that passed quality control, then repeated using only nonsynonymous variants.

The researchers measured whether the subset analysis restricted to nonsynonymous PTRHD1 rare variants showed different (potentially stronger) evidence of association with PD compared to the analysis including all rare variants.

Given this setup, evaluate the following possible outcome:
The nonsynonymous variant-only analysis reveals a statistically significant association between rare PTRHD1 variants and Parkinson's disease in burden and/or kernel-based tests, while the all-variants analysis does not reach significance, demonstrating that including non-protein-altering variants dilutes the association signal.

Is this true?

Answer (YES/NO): NO